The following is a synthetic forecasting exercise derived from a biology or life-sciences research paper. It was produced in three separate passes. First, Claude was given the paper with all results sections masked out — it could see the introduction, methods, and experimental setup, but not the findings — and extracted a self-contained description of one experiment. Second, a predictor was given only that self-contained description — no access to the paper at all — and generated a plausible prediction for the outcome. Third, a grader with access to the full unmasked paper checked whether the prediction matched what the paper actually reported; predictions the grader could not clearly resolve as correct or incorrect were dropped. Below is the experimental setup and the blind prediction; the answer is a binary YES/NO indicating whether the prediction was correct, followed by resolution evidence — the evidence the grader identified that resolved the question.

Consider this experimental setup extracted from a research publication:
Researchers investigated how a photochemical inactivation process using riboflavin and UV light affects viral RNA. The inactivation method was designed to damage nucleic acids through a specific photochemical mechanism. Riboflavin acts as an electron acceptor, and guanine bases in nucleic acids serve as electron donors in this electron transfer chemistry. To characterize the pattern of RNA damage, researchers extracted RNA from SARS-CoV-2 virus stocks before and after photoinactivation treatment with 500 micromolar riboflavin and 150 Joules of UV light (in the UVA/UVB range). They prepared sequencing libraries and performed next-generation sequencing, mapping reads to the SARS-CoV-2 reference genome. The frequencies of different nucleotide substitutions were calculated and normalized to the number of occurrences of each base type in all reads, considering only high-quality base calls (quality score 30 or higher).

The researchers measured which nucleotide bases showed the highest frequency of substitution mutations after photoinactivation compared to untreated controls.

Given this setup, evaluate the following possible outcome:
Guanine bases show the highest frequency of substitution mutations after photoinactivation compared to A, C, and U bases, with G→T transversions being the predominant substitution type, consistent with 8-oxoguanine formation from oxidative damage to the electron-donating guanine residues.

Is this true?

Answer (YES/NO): NO